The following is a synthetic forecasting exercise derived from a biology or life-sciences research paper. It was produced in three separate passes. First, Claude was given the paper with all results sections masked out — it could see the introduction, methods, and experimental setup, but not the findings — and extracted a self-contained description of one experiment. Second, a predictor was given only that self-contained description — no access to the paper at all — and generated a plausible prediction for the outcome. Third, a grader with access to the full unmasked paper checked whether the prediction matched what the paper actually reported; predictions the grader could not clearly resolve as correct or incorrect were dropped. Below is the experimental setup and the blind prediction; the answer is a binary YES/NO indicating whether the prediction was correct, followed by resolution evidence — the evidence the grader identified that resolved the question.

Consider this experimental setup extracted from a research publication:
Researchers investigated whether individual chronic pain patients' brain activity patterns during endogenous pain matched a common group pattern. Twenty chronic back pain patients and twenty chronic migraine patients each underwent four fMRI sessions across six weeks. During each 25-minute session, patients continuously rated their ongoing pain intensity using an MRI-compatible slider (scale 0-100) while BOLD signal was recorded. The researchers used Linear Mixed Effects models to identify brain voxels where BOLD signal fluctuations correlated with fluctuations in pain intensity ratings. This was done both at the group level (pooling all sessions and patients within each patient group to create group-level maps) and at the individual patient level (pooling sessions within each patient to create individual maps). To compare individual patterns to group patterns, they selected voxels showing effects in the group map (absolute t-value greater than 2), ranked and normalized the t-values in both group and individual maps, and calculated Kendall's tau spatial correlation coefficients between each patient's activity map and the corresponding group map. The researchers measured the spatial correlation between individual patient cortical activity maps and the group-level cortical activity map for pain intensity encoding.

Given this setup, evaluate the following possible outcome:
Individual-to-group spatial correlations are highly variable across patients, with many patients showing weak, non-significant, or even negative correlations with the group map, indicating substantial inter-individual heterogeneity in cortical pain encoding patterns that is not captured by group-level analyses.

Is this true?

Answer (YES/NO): YES